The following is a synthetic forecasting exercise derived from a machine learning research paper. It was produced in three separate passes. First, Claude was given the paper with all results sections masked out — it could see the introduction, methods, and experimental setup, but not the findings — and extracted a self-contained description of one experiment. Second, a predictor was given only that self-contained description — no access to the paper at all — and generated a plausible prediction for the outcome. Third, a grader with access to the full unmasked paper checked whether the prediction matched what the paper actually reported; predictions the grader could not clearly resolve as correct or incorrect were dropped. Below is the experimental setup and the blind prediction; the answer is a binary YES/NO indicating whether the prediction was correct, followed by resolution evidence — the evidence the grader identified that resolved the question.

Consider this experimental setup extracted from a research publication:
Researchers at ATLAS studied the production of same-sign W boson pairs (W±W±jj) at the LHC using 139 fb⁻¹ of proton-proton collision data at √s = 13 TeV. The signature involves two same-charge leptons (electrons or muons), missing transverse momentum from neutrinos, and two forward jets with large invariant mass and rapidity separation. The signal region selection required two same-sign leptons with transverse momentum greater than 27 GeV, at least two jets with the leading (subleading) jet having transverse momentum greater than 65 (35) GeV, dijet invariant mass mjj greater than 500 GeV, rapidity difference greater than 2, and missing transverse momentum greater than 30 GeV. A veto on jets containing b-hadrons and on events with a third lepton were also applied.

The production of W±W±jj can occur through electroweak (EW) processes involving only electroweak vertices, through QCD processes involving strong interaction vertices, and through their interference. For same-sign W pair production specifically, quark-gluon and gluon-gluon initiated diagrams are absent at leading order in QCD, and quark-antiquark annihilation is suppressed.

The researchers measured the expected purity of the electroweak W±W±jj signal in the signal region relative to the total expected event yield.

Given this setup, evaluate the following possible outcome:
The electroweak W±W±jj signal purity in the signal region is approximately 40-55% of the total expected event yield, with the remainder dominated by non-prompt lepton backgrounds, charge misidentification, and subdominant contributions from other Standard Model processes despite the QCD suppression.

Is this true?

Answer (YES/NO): YES